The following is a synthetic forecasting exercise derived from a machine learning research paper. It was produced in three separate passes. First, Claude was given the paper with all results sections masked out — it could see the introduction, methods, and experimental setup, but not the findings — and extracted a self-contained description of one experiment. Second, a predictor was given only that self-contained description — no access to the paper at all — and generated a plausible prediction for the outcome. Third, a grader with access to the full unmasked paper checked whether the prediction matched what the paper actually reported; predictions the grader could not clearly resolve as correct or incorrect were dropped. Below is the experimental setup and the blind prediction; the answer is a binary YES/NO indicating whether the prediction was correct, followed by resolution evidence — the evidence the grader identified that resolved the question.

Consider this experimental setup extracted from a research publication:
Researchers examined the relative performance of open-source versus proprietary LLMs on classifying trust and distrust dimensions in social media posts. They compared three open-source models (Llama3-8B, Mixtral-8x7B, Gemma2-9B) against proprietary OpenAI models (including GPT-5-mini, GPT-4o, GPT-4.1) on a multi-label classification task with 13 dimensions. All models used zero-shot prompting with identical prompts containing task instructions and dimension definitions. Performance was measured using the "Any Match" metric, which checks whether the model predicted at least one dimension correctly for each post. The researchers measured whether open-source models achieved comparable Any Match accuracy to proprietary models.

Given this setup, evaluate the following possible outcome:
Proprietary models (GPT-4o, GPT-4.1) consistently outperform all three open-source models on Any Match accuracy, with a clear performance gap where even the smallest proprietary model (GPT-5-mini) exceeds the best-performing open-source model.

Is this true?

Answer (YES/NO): NO